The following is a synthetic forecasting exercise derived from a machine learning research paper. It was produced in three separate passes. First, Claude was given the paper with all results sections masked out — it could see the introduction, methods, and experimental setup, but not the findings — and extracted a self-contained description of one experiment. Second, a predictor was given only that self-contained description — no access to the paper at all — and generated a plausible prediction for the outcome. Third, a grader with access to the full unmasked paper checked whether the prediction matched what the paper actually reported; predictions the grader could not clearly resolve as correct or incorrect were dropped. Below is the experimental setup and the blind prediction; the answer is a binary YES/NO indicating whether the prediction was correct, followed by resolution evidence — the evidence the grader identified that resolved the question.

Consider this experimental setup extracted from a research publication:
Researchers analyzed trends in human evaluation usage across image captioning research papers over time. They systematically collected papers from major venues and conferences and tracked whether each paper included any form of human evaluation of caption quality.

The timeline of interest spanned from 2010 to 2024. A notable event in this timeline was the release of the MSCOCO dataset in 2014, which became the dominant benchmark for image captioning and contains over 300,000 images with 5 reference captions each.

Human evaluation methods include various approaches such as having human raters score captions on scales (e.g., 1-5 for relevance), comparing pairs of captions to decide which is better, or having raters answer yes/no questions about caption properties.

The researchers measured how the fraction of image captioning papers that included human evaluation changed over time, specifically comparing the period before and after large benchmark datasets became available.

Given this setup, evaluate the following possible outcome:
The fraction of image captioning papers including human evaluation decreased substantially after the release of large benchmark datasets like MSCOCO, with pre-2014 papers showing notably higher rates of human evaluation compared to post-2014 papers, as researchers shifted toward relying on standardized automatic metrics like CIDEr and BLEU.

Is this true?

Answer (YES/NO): YES